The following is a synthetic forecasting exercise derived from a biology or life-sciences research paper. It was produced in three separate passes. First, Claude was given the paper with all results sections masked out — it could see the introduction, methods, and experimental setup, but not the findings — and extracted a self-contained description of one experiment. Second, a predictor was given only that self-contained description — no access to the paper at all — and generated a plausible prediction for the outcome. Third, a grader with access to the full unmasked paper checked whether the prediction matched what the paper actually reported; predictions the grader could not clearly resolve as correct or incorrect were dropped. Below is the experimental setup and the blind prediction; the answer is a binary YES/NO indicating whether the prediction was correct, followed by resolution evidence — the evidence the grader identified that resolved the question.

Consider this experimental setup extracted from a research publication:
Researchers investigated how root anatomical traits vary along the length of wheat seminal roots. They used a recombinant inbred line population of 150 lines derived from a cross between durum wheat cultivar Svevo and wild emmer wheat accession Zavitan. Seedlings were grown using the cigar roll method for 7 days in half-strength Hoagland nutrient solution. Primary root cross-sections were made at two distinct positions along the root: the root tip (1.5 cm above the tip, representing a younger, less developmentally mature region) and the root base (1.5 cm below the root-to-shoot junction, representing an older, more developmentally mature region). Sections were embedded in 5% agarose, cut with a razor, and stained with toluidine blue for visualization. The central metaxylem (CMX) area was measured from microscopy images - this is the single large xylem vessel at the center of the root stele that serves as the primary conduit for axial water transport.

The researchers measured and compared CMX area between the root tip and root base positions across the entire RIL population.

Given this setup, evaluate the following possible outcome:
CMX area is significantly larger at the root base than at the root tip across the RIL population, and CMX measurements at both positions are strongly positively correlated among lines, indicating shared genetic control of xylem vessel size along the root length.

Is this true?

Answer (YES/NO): NO